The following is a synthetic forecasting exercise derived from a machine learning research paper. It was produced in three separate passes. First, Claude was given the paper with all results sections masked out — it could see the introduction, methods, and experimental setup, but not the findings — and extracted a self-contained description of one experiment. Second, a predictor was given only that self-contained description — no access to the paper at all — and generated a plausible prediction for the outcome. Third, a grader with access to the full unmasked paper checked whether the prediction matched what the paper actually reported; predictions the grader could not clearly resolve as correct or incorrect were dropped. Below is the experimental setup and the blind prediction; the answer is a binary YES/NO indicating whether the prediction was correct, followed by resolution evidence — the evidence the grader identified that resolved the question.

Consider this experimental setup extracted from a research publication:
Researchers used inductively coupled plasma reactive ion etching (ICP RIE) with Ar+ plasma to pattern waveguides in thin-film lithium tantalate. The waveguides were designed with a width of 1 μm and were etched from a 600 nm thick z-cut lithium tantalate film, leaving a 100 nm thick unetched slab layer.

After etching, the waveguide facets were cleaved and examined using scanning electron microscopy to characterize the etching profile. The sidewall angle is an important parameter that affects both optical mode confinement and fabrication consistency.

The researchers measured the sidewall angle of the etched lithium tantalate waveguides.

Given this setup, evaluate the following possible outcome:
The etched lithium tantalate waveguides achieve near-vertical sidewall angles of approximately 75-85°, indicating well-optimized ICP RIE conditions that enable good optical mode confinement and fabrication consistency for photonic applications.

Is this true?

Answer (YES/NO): NO